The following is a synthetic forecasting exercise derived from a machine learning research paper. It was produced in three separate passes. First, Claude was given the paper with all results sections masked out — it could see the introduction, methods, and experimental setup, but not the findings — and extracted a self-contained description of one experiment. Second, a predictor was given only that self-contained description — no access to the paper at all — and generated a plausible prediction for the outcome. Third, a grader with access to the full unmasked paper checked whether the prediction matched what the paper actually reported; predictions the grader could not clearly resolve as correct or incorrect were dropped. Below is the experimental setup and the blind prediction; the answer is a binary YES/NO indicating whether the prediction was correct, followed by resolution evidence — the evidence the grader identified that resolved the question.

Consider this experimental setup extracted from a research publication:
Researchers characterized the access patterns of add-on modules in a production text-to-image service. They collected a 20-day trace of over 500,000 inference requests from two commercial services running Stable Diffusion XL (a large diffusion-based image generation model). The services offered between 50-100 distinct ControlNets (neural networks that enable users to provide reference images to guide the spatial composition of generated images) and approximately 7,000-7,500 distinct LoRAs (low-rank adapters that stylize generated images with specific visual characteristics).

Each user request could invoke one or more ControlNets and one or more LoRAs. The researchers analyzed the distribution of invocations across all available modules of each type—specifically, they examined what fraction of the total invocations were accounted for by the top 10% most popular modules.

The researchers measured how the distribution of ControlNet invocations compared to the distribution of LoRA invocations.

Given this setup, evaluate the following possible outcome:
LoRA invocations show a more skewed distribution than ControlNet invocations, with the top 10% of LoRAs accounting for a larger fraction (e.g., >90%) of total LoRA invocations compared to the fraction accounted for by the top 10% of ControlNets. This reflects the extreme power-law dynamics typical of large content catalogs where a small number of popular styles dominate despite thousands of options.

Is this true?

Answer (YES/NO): NO